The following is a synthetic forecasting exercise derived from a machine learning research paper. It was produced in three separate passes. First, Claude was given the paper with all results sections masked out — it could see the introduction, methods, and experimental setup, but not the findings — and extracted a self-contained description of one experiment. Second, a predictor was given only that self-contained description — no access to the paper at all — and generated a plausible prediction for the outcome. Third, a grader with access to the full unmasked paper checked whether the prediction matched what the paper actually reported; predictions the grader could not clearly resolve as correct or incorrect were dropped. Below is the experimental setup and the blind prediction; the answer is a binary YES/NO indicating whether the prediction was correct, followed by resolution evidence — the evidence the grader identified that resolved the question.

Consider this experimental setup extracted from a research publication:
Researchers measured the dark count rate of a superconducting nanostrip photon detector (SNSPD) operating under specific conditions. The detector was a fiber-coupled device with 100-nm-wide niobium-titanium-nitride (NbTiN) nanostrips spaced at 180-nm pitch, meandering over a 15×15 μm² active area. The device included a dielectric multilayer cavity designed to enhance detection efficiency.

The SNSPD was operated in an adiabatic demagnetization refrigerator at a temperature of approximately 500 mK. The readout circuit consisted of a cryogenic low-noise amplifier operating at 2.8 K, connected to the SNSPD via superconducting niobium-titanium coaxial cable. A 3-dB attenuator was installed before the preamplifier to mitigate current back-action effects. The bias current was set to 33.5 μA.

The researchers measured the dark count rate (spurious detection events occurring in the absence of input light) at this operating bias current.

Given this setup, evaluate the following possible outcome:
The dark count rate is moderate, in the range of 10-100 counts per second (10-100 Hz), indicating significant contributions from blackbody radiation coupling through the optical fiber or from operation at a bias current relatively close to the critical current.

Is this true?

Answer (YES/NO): NO